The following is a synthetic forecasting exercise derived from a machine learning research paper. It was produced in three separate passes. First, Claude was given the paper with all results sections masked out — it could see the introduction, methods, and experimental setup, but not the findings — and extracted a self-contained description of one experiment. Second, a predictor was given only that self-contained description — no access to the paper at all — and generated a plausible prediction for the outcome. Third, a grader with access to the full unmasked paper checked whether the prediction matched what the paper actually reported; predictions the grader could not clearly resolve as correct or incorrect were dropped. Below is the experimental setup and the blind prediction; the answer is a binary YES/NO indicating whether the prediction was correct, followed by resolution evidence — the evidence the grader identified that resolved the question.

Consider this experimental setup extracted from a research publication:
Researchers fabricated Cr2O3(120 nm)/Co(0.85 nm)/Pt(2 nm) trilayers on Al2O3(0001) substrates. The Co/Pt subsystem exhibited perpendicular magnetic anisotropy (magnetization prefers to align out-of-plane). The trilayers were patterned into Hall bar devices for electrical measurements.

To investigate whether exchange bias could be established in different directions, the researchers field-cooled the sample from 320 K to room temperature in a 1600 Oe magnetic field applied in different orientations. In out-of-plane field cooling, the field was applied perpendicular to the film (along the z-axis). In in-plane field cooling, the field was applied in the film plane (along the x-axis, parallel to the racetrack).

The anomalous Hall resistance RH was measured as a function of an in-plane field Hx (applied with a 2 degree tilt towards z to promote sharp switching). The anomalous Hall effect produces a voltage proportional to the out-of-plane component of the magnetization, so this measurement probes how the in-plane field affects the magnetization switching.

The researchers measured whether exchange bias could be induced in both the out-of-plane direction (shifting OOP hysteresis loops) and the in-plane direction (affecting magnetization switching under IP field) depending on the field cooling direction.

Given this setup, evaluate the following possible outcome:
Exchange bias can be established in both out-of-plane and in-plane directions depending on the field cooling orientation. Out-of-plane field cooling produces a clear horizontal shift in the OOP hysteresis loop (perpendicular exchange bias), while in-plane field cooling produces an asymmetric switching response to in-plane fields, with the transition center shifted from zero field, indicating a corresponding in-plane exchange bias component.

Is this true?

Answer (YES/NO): YES